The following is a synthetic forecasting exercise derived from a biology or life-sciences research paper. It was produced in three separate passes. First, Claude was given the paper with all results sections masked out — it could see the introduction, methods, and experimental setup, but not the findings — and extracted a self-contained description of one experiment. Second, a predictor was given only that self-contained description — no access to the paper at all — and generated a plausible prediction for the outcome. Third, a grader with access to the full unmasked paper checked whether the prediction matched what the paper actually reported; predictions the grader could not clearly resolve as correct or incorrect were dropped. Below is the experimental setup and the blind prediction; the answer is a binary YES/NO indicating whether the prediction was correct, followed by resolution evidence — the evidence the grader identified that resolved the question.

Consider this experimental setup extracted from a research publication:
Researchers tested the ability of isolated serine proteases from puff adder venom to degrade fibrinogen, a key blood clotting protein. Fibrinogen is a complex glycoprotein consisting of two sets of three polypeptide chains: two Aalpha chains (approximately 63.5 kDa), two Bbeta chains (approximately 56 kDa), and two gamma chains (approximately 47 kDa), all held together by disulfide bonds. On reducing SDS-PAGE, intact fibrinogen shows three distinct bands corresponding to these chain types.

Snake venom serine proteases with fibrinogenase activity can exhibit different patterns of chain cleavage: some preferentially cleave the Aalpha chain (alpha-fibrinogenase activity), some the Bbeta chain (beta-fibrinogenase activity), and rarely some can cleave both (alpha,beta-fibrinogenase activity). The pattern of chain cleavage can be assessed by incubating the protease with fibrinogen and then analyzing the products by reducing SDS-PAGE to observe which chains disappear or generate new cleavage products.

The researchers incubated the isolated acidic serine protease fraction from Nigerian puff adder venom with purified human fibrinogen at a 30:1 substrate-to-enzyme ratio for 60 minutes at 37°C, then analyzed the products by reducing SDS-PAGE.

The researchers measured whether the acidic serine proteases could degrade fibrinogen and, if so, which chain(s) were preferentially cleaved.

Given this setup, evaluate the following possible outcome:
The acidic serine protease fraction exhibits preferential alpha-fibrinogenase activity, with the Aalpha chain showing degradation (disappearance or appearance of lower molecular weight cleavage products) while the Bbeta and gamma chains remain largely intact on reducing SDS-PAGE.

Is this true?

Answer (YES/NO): NO